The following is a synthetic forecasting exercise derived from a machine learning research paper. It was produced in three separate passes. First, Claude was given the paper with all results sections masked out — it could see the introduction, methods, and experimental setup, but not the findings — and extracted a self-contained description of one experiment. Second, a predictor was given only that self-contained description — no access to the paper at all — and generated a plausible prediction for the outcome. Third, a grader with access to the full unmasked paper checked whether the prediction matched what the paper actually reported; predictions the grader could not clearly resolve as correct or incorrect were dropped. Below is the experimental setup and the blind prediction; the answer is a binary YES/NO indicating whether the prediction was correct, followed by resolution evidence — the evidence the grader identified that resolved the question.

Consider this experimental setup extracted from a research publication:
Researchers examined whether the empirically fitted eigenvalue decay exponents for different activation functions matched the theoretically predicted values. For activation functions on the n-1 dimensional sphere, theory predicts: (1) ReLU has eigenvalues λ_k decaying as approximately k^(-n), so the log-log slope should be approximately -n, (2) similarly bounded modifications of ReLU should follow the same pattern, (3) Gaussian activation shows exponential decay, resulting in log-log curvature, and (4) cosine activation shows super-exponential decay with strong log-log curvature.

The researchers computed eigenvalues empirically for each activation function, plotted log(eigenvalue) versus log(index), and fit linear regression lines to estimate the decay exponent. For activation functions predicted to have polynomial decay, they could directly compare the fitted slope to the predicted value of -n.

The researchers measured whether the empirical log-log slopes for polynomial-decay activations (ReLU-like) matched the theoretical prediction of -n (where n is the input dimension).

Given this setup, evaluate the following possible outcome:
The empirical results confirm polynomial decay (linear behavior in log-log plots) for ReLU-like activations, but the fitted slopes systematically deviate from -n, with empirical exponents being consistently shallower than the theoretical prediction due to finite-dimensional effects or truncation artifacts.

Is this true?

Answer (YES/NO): NO